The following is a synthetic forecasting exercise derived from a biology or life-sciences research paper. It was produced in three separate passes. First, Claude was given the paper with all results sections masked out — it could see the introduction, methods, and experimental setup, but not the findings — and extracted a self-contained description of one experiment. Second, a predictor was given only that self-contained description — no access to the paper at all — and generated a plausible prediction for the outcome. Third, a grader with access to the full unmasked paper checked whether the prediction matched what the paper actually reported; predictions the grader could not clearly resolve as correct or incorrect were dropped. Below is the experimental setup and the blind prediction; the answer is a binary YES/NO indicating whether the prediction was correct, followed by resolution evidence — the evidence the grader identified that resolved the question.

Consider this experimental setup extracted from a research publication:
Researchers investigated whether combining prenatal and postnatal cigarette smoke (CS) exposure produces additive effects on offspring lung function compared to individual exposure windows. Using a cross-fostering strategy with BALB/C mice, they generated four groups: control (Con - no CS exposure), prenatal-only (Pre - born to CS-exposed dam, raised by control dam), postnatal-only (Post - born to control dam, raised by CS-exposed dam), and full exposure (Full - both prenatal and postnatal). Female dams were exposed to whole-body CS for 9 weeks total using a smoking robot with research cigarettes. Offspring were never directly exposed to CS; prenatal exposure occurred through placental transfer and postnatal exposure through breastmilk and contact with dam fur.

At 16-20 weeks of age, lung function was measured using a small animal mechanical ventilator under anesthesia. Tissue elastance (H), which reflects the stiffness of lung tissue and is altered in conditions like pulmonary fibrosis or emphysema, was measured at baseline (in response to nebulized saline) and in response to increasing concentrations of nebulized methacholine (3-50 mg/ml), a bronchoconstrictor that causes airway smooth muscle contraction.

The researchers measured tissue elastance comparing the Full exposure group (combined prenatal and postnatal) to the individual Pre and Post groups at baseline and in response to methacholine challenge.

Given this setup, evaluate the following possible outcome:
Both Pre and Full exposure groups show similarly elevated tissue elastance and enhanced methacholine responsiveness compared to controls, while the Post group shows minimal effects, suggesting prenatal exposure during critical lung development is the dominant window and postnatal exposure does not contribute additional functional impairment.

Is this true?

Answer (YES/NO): NO